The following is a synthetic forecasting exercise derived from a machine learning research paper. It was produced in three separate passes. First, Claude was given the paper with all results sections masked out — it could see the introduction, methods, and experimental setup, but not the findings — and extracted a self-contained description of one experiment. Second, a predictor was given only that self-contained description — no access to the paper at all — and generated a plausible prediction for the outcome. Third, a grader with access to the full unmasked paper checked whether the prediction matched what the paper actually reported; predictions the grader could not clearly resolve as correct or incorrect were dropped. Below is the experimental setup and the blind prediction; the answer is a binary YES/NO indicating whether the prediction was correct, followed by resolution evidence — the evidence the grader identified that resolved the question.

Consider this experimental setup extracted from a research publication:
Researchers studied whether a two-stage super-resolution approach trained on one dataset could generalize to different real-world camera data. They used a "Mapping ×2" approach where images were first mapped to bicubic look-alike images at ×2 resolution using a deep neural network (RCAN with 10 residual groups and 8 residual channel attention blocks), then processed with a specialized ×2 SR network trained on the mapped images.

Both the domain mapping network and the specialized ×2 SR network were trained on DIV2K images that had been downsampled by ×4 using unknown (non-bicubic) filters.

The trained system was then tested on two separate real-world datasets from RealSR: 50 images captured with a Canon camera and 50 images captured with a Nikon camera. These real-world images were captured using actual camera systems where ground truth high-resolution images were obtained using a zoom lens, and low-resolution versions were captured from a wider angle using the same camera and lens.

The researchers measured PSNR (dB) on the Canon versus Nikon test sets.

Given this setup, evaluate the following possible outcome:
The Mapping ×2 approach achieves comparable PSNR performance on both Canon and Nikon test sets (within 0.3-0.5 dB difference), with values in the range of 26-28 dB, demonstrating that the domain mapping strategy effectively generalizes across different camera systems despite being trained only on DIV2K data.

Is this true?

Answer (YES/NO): NO